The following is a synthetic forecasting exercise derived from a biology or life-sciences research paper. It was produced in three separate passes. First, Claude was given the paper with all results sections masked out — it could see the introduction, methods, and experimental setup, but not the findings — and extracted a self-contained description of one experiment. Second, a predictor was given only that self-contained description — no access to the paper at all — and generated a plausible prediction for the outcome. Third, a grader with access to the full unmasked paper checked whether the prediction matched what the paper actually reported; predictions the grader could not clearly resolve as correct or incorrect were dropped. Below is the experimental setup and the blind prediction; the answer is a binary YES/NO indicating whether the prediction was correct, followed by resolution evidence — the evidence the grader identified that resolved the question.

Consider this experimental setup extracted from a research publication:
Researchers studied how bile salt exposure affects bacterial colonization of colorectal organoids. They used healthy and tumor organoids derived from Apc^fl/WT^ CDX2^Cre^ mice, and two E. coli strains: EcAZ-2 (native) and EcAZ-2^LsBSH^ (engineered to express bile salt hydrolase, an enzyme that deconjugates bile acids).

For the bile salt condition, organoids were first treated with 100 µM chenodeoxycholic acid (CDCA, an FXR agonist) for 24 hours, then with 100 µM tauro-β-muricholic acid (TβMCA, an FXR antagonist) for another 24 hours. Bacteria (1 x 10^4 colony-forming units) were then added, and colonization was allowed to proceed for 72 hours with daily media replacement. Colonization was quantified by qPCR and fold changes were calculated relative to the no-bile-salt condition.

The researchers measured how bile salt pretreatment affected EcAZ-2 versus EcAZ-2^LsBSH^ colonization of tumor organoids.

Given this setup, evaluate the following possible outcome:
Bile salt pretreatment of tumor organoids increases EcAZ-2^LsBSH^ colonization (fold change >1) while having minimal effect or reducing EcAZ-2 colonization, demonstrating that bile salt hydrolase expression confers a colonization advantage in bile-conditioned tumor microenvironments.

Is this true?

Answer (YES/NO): NO